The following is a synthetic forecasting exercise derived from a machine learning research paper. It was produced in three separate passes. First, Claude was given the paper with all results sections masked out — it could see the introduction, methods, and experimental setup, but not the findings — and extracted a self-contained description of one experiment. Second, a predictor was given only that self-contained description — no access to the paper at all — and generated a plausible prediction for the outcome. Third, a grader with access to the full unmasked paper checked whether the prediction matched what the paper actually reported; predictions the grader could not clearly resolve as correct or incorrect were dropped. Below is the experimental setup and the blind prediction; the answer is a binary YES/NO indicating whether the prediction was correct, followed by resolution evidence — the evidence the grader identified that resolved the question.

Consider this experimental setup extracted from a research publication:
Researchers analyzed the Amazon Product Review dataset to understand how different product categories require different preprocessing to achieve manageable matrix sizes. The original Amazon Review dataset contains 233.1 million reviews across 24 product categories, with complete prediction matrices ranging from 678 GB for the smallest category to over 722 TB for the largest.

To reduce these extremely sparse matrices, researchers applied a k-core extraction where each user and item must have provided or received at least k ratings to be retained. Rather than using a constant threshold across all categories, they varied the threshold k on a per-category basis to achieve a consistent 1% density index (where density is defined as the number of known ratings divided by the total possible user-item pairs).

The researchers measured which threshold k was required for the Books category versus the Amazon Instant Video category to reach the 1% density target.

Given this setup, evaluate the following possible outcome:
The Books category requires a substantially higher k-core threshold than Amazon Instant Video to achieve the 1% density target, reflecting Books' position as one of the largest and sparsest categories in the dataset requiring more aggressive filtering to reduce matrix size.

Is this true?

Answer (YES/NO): YES